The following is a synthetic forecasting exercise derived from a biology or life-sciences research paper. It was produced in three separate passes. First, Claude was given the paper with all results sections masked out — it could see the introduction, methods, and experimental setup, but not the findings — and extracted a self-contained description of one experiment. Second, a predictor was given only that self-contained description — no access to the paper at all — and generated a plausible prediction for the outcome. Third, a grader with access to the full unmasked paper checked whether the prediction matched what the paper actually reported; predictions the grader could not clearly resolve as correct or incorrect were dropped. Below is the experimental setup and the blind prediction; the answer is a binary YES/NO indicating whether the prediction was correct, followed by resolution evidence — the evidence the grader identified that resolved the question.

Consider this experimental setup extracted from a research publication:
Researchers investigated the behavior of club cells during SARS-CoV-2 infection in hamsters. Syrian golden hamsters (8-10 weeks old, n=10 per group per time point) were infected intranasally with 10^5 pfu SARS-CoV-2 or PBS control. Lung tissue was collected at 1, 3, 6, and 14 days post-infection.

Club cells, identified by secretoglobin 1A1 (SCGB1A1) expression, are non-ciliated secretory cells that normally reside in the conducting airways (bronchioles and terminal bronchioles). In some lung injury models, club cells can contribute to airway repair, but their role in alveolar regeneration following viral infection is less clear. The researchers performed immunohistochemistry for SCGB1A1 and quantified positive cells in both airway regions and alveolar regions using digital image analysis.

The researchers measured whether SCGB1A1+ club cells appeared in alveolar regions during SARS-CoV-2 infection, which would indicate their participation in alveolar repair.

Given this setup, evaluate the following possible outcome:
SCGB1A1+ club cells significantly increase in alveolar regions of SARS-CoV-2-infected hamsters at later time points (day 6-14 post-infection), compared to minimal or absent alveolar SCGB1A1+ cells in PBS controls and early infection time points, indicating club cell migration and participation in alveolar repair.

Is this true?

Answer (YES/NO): NO